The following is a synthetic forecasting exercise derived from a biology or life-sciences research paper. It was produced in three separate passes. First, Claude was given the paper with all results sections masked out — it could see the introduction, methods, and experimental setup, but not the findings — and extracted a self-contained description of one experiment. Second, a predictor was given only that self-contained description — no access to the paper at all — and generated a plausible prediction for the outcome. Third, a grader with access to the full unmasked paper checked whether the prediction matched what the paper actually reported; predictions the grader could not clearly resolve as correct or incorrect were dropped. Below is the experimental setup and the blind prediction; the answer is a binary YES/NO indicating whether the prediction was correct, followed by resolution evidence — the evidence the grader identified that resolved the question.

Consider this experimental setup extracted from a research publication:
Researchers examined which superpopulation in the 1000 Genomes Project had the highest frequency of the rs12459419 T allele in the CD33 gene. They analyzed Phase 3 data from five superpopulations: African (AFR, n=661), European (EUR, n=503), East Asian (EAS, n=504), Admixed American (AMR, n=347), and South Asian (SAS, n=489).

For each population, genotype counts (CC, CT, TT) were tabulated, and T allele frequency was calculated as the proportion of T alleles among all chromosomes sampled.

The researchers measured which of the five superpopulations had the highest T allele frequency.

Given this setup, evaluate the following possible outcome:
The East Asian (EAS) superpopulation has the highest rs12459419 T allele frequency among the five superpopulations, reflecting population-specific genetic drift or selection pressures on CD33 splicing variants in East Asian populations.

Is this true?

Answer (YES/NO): NO